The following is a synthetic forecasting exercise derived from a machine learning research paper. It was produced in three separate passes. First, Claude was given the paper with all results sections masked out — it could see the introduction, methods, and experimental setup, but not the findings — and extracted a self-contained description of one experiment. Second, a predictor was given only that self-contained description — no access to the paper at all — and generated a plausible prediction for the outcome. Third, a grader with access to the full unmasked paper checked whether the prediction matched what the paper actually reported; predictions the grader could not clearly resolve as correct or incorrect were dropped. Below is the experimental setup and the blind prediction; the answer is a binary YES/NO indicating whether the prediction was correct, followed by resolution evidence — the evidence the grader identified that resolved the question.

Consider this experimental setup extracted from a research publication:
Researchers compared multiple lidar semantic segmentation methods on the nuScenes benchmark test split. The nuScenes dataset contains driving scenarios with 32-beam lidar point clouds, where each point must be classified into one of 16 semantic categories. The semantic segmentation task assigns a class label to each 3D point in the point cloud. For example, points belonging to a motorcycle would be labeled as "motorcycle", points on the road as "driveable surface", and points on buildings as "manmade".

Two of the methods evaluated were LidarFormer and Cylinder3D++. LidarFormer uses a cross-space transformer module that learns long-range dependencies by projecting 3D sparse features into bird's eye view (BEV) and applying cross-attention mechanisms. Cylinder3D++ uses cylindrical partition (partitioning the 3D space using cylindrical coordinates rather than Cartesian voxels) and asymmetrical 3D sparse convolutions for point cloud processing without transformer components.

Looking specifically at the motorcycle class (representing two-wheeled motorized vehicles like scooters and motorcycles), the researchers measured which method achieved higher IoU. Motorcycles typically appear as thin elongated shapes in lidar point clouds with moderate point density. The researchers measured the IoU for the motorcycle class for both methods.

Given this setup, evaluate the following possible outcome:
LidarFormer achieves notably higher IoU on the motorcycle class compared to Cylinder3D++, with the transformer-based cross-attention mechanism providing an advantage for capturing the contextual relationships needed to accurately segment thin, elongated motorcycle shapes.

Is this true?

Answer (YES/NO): YES